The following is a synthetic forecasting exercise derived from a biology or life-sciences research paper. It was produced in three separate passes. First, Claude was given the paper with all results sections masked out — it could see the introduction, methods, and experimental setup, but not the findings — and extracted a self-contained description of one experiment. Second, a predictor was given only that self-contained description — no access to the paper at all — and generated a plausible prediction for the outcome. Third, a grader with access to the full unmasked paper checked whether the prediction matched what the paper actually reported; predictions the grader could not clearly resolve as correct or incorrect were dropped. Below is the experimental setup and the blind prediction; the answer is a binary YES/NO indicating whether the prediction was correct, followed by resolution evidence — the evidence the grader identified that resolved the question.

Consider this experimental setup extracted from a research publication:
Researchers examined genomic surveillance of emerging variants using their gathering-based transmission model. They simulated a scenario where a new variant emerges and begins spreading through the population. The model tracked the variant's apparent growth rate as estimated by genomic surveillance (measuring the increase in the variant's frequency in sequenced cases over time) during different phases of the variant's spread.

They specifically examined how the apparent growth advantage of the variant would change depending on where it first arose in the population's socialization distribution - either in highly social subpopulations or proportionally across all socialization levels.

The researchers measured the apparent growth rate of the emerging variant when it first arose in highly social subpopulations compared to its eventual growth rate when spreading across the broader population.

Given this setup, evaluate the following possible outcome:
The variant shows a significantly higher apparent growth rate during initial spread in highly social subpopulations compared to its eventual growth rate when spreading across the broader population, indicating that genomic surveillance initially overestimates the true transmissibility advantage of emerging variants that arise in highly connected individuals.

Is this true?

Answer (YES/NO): YES